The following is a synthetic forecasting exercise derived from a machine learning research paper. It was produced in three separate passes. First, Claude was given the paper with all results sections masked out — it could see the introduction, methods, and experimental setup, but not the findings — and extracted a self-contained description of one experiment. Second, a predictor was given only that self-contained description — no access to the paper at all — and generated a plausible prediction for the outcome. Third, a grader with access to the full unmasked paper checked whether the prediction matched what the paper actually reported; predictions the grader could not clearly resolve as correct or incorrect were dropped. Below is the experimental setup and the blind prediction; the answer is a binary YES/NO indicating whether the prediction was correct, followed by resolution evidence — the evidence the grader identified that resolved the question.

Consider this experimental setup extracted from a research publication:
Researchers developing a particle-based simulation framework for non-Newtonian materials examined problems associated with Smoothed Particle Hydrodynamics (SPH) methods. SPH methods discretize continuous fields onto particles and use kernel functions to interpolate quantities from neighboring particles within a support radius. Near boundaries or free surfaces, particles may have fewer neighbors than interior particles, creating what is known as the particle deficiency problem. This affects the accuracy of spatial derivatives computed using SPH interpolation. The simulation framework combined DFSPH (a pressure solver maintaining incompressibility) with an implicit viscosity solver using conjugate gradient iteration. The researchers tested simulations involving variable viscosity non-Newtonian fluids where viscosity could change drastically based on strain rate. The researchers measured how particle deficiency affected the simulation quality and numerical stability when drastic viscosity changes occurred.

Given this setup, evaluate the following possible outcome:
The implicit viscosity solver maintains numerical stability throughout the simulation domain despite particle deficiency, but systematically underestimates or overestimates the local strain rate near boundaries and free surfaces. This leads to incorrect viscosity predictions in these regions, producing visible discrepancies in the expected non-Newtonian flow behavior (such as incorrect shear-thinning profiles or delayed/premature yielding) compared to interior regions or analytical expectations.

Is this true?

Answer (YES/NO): NO